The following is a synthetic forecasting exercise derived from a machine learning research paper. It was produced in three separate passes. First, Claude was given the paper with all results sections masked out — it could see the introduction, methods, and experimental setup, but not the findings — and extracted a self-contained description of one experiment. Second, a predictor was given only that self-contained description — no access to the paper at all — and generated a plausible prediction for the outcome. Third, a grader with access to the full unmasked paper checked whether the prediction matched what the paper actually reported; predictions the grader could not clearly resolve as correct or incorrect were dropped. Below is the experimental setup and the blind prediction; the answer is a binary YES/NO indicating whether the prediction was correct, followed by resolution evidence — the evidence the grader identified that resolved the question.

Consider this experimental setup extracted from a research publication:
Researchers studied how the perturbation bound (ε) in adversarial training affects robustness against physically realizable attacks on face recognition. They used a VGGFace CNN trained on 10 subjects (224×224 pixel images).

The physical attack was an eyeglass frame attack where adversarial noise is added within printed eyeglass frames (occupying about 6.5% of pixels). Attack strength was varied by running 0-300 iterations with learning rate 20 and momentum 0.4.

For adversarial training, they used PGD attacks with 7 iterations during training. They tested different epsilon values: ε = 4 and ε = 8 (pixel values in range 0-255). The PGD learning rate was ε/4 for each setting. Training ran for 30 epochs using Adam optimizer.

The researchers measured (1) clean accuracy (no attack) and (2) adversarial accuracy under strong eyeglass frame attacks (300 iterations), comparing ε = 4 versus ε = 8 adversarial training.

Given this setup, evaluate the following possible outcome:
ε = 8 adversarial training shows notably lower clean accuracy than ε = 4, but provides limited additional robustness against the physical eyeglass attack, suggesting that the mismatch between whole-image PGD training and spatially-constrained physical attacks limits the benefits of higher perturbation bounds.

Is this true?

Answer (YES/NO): NO